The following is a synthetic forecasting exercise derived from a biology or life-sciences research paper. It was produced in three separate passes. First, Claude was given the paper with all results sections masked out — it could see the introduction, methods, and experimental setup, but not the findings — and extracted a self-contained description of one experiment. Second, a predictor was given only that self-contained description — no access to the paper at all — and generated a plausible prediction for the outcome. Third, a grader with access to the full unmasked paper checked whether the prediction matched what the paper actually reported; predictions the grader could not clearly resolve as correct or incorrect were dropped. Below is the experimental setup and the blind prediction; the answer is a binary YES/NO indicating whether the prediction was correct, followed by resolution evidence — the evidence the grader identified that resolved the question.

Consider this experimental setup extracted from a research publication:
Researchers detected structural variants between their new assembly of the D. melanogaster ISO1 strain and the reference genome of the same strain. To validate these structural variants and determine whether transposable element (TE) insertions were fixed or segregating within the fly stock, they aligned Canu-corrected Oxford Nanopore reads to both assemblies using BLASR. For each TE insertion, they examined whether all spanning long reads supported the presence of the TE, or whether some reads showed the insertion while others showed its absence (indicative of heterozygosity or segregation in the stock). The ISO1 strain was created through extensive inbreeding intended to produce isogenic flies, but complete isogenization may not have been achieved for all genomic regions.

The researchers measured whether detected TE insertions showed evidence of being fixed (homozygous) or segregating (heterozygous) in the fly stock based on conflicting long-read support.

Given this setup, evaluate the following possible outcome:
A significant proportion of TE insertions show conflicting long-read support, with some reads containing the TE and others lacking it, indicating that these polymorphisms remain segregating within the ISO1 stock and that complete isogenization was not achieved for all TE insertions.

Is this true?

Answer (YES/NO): NO